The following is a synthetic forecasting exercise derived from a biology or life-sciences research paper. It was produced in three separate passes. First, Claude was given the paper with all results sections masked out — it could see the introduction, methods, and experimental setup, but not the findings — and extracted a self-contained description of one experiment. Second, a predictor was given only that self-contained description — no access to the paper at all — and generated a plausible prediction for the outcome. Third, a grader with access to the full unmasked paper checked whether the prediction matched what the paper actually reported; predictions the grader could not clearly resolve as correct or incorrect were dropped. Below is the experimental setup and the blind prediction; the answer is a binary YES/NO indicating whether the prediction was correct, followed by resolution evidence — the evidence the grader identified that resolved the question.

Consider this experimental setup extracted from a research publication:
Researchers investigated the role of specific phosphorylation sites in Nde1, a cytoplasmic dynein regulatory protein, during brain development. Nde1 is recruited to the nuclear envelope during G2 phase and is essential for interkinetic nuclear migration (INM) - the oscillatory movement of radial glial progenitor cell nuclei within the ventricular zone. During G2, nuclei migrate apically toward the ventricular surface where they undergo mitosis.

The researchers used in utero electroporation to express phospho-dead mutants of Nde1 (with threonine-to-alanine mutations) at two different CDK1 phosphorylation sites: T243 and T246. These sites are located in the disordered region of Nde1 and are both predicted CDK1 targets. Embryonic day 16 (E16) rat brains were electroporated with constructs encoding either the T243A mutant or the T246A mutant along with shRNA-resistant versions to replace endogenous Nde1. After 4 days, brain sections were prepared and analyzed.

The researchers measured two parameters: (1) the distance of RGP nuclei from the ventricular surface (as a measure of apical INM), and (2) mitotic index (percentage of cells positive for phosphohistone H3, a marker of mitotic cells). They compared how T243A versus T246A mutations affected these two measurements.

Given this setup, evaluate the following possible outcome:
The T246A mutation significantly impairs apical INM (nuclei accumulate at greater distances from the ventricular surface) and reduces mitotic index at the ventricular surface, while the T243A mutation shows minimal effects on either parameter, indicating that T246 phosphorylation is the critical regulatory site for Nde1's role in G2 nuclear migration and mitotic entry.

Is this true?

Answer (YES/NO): NO